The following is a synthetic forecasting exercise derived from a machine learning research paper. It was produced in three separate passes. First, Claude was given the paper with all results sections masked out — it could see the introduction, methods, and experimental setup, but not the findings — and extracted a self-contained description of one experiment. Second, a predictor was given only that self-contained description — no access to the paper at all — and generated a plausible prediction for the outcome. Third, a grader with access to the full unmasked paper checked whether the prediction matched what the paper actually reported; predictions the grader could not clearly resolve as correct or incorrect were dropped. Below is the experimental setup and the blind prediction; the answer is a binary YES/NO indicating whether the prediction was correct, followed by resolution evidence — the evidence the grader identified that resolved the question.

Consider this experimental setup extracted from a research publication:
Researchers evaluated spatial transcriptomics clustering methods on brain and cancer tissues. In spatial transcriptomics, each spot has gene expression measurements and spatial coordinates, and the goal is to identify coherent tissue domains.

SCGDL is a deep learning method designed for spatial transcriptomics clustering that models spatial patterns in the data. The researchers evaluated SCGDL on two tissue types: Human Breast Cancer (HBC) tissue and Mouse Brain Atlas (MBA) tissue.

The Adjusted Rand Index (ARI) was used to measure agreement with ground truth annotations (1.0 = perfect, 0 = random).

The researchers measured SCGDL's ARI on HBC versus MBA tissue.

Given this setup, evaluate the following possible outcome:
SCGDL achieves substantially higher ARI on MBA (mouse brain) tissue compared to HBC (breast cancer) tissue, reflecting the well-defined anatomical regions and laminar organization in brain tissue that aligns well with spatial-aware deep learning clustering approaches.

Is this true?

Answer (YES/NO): NO